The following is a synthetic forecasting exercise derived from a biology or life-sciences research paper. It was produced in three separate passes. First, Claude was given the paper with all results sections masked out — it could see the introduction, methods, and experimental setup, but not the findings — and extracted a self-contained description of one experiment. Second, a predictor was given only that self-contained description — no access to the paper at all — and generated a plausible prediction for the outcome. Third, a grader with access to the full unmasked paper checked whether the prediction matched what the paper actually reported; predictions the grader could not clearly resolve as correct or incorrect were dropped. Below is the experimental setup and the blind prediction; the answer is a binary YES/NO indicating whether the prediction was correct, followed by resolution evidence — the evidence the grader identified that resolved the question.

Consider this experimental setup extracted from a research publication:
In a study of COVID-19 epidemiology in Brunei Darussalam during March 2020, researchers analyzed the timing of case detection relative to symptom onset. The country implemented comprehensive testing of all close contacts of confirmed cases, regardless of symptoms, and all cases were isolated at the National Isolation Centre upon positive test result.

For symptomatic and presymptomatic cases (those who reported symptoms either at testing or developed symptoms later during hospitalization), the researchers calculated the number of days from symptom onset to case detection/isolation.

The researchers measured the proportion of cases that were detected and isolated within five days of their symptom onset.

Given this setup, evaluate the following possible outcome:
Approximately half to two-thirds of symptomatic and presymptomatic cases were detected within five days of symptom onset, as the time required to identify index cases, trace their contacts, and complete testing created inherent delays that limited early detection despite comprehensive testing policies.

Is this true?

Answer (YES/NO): NO